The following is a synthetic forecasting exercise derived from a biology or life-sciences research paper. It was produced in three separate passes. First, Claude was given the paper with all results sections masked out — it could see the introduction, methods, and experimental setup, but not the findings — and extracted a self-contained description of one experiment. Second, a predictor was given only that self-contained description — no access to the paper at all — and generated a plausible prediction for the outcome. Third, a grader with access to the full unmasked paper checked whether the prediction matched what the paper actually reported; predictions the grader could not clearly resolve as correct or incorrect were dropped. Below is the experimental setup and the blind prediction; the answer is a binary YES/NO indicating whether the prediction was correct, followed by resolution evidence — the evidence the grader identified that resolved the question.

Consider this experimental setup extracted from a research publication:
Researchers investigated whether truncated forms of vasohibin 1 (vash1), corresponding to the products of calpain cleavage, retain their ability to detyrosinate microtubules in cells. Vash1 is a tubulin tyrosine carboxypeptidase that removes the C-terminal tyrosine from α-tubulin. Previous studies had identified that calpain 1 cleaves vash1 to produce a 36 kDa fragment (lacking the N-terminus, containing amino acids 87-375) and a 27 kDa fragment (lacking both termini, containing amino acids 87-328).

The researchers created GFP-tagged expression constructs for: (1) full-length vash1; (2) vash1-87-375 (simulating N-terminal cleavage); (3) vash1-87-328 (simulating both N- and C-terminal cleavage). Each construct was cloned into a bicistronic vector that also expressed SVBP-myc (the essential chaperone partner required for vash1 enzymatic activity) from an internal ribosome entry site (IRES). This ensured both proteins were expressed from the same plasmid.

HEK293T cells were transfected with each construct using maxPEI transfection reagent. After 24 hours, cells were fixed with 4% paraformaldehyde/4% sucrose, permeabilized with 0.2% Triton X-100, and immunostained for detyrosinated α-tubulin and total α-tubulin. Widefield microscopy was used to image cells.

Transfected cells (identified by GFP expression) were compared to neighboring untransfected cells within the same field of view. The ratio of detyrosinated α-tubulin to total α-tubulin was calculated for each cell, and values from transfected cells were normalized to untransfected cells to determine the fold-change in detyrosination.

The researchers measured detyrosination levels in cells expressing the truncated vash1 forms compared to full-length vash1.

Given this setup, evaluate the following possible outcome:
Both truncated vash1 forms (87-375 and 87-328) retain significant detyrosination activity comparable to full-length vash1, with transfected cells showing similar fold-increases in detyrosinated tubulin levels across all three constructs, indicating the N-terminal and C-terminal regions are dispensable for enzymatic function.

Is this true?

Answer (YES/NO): NO